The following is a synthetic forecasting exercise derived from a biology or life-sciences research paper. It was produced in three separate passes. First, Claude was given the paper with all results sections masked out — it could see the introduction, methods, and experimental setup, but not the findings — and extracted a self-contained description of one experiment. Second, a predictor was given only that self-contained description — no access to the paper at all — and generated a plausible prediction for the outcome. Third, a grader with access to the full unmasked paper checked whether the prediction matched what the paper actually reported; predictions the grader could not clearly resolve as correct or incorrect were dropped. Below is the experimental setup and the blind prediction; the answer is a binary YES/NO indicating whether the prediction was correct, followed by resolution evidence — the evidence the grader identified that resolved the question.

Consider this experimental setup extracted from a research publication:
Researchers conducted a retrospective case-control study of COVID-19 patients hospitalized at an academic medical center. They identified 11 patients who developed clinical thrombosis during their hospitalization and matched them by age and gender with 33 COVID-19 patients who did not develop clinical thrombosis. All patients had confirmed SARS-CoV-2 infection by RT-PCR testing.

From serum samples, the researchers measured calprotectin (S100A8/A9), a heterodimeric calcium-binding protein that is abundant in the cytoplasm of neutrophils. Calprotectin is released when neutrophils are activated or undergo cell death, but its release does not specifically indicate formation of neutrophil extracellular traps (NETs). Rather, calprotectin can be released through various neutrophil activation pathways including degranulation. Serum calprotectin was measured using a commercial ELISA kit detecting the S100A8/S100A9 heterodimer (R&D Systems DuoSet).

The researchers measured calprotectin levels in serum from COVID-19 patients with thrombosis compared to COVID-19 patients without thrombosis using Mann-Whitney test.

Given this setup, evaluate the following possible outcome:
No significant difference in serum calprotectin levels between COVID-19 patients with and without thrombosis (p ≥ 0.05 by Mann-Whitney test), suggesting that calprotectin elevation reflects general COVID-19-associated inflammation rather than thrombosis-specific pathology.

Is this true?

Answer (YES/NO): NO